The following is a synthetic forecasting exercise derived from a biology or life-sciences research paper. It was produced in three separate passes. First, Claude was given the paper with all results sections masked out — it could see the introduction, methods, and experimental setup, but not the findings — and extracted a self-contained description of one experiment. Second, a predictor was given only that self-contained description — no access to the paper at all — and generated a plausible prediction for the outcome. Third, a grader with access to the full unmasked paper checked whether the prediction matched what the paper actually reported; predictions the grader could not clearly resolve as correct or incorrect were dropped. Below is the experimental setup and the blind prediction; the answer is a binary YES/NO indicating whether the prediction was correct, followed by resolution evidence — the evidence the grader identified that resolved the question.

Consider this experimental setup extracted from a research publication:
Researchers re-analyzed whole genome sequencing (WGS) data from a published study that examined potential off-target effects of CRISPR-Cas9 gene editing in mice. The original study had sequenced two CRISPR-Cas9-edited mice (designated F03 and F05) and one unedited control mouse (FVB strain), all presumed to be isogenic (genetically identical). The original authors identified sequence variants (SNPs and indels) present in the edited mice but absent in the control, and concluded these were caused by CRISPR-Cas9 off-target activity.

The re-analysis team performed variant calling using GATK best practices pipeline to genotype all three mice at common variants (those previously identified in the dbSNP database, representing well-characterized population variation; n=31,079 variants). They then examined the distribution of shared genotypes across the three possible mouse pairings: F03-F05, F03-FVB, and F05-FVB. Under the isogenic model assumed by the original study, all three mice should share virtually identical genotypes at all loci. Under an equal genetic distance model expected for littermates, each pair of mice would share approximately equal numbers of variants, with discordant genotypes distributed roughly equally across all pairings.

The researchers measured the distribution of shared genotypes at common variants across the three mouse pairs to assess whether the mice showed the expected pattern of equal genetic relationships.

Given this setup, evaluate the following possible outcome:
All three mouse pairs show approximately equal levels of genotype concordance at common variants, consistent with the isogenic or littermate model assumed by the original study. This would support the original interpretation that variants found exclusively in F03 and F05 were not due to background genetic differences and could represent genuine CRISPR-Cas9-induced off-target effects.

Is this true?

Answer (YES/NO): NO